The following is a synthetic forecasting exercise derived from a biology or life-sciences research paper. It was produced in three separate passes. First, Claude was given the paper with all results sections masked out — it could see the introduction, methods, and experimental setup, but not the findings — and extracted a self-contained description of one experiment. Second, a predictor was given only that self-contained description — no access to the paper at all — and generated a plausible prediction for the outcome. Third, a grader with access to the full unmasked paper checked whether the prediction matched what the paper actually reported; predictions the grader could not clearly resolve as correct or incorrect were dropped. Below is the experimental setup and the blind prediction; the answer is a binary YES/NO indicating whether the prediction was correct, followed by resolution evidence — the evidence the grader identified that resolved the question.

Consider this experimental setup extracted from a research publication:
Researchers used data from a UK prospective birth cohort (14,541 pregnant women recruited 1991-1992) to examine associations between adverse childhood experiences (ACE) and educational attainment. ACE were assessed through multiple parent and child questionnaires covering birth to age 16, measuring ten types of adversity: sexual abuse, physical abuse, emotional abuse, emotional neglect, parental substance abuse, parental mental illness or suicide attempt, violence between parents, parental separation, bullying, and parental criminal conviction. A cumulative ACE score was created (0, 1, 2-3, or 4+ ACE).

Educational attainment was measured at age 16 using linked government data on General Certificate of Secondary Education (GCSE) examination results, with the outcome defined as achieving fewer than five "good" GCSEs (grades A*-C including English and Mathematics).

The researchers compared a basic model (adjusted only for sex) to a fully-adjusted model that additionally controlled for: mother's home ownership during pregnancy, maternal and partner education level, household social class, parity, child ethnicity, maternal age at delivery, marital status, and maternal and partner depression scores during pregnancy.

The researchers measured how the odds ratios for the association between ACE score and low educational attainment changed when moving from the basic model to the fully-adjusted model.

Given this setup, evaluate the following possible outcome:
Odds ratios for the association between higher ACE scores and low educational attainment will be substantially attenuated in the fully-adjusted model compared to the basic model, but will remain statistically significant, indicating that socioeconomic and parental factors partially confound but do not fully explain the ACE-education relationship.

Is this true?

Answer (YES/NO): YES